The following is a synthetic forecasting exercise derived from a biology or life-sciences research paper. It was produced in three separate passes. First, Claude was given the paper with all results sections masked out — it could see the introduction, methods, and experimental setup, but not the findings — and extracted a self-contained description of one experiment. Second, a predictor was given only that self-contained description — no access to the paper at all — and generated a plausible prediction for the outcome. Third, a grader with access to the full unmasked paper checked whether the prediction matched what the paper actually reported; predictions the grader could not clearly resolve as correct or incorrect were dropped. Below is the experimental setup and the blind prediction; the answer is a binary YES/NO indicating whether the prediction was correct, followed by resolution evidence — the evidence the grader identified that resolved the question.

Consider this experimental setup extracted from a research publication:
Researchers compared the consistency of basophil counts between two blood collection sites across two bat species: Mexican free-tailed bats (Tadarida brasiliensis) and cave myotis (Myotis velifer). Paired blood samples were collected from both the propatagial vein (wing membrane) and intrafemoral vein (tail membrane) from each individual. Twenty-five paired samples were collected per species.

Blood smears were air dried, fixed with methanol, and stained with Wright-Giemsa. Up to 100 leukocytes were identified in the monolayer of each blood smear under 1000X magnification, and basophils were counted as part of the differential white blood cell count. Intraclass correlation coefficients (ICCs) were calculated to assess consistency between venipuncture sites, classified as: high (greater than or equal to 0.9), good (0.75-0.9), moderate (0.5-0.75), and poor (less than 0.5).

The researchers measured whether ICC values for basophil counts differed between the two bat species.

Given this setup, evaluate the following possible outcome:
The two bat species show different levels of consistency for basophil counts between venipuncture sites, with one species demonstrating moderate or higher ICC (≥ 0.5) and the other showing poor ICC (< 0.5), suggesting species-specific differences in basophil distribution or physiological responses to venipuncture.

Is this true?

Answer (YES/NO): YES